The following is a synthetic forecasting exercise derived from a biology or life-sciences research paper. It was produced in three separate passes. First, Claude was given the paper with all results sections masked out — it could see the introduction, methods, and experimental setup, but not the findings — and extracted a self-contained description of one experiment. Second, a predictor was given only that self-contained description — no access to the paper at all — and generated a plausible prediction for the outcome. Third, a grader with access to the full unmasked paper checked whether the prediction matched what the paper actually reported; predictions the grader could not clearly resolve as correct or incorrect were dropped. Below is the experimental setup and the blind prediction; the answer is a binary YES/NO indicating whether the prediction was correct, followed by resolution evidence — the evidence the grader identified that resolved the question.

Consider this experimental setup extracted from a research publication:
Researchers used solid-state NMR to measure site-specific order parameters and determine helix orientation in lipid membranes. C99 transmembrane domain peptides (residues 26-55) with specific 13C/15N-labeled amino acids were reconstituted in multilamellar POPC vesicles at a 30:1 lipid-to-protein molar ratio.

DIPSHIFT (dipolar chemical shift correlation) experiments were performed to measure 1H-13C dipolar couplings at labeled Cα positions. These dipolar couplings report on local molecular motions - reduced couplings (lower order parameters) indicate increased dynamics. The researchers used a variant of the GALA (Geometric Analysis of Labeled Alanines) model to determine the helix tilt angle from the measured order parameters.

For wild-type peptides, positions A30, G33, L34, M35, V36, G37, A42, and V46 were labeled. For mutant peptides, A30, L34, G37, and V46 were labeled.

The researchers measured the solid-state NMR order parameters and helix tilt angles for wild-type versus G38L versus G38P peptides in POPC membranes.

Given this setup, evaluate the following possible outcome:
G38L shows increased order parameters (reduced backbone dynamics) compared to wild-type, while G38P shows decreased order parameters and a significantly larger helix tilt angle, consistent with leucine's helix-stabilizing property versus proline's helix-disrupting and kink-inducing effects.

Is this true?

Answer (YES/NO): NO